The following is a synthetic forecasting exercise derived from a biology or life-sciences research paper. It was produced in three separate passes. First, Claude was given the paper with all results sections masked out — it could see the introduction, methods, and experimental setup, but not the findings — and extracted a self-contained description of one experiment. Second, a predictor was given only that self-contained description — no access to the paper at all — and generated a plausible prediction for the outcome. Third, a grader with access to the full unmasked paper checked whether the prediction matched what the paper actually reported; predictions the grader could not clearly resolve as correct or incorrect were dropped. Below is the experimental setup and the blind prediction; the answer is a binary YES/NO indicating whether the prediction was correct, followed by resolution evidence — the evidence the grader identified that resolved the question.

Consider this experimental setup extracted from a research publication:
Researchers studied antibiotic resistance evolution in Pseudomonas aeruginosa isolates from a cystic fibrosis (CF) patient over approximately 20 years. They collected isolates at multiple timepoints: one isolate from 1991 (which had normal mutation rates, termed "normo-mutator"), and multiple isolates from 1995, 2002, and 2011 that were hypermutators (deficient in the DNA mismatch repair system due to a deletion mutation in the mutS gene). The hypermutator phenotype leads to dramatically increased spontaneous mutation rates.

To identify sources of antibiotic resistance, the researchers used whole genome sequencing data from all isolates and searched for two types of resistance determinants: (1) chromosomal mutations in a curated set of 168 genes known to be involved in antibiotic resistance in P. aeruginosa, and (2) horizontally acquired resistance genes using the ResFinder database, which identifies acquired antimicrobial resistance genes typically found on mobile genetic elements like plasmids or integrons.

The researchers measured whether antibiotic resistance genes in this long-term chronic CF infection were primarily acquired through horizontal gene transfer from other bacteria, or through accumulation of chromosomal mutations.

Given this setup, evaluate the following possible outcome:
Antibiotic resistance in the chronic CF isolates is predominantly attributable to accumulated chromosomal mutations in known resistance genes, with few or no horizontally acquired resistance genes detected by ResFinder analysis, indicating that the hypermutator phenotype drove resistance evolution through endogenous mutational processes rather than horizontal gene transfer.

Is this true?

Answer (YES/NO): YES